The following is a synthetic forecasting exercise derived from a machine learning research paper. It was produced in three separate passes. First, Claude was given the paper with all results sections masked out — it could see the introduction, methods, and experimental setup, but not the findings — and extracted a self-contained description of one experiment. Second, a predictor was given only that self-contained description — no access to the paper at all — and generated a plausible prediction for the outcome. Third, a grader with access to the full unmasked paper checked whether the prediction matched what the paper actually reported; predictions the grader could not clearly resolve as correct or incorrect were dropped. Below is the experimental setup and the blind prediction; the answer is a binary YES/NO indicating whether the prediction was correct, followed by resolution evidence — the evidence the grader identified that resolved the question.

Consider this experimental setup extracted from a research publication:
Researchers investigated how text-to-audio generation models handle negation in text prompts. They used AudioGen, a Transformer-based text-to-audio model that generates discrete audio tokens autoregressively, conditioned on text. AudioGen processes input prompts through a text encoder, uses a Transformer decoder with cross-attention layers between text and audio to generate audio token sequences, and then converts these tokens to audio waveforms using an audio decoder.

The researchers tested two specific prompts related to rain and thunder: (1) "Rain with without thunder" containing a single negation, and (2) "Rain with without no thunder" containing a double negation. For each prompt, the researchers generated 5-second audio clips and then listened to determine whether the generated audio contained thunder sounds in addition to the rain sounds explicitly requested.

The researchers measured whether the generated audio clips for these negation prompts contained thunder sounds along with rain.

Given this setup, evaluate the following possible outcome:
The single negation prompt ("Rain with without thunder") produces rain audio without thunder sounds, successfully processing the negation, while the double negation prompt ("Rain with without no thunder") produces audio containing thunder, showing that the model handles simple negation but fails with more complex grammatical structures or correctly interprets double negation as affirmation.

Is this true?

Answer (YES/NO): NO